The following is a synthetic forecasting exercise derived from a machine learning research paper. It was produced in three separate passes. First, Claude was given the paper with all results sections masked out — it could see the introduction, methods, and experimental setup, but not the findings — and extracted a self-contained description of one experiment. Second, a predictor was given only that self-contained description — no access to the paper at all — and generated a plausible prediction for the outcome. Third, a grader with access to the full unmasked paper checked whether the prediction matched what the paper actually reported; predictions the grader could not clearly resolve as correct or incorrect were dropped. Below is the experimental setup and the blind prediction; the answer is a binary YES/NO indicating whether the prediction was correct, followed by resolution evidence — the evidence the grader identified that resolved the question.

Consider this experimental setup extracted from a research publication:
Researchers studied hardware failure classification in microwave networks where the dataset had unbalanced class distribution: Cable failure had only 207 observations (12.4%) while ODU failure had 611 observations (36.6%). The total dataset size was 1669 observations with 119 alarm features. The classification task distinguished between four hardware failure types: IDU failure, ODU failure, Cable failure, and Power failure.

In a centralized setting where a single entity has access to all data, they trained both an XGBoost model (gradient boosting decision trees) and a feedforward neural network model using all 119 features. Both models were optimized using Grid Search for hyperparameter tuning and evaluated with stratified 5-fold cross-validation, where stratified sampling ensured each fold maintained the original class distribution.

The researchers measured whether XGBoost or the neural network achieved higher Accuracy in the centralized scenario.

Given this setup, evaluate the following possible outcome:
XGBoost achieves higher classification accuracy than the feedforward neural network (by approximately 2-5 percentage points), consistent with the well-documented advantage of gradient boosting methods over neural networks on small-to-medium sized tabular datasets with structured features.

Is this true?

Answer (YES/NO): NO